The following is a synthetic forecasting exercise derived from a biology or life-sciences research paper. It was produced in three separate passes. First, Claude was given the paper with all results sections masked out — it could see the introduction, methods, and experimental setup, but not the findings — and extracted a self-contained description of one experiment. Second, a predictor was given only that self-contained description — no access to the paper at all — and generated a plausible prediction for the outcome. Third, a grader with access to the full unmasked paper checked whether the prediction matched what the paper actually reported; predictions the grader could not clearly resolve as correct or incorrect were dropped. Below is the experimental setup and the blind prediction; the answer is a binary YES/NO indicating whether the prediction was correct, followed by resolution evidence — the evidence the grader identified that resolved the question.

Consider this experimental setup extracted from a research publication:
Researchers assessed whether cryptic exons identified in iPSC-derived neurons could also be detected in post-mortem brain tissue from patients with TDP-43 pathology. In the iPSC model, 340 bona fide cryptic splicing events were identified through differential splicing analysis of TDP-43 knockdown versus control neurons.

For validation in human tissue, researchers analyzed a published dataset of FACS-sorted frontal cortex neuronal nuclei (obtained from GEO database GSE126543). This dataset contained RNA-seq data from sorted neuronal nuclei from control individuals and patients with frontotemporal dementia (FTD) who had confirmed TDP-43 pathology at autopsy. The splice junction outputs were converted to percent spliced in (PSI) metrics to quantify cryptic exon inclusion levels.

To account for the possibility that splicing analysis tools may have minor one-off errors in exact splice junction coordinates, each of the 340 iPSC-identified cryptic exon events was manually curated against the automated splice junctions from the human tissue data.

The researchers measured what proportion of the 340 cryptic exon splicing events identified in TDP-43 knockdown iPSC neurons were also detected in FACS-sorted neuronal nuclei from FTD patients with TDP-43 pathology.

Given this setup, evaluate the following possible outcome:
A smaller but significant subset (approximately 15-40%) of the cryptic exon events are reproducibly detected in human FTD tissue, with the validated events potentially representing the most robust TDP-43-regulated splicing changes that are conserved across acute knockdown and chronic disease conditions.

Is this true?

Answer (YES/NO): NO